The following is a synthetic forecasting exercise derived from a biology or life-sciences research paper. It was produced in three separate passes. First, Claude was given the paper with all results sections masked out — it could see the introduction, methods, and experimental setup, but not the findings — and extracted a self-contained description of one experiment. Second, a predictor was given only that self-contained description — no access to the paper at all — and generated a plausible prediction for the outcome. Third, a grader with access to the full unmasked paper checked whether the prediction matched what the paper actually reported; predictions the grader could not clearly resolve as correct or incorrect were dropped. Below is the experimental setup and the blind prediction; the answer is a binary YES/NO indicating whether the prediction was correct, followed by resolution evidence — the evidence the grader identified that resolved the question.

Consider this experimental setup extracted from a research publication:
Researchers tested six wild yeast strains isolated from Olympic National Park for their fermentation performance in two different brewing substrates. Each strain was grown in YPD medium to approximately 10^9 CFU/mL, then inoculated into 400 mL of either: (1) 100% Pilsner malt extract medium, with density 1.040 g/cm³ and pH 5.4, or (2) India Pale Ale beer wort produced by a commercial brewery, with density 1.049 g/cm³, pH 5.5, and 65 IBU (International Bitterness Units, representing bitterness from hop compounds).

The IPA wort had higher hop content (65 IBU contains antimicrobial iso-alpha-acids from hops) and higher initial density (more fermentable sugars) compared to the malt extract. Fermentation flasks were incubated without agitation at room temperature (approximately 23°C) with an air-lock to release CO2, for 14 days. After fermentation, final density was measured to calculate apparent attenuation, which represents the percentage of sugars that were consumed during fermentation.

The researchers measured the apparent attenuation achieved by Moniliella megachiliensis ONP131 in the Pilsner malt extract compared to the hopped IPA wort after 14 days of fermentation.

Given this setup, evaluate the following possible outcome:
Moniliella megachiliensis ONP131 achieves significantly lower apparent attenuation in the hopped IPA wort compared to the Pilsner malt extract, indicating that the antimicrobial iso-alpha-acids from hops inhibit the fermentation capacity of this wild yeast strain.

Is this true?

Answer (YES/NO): NO